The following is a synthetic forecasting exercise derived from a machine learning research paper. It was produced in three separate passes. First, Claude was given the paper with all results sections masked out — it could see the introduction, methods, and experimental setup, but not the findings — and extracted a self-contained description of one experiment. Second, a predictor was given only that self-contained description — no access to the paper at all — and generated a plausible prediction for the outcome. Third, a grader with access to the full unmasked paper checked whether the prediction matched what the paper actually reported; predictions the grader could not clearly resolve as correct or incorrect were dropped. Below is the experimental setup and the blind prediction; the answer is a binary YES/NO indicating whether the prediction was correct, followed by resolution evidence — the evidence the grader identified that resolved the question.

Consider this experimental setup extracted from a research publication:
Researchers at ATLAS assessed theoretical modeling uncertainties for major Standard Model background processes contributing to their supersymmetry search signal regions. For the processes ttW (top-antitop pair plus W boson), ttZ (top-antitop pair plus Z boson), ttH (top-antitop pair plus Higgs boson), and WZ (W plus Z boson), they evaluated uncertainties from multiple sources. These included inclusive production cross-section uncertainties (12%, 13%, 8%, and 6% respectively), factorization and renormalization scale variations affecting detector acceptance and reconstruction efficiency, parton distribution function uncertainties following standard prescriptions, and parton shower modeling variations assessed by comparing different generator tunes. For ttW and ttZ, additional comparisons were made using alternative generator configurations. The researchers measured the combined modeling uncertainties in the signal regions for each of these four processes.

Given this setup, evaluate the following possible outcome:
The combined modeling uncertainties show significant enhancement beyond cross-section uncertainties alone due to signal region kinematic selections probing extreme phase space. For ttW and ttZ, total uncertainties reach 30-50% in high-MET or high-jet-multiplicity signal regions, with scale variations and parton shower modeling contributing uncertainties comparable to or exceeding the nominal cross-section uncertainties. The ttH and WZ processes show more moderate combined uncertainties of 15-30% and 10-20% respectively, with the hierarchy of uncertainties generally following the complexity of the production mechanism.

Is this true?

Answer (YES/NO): NO